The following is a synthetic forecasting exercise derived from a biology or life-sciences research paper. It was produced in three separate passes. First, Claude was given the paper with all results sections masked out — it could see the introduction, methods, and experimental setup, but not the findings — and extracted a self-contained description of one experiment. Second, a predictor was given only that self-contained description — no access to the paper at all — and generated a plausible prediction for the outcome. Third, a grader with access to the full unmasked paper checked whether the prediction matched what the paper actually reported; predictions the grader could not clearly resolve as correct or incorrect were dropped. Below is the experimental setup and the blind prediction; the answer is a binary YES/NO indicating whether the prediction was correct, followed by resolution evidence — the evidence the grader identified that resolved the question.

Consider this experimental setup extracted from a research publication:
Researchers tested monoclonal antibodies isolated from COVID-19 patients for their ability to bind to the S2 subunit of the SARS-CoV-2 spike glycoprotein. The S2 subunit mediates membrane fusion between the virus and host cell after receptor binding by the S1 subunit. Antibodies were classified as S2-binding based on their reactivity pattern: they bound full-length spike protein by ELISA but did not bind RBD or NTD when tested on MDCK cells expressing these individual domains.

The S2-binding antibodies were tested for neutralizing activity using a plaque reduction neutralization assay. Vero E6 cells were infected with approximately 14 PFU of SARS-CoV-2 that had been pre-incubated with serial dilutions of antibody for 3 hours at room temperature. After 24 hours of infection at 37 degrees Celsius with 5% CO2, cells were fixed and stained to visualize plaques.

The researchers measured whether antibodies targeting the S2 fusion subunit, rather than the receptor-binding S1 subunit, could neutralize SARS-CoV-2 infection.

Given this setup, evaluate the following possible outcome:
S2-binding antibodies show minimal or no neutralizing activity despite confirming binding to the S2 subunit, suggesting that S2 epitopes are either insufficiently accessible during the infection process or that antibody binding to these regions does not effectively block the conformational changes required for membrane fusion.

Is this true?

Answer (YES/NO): NO